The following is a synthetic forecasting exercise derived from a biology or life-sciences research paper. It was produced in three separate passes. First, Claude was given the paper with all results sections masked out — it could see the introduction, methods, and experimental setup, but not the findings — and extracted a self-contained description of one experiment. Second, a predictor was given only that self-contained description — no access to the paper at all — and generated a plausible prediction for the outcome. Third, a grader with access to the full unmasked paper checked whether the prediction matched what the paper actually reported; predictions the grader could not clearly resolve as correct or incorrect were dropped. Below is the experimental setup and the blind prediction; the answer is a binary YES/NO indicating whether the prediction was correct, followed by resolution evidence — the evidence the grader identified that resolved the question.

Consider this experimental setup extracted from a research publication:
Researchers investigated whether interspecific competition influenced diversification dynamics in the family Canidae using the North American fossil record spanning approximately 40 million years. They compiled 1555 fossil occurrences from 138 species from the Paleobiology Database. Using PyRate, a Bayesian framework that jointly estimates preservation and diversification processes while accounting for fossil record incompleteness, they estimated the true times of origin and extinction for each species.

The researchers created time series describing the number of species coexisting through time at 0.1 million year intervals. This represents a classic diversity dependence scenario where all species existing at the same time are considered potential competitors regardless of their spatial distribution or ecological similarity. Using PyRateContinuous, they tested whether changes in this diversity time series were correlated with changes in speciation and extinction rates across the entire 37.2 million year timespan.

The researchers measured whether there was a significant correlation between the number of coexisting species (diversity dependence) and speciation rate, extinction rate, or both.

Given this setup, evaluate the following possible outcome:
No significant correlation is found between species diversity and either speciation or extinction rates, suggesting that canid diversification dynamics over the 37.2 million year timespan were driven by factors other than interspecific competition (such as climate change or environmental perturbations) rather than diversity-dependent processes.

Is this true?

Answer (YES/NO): NO